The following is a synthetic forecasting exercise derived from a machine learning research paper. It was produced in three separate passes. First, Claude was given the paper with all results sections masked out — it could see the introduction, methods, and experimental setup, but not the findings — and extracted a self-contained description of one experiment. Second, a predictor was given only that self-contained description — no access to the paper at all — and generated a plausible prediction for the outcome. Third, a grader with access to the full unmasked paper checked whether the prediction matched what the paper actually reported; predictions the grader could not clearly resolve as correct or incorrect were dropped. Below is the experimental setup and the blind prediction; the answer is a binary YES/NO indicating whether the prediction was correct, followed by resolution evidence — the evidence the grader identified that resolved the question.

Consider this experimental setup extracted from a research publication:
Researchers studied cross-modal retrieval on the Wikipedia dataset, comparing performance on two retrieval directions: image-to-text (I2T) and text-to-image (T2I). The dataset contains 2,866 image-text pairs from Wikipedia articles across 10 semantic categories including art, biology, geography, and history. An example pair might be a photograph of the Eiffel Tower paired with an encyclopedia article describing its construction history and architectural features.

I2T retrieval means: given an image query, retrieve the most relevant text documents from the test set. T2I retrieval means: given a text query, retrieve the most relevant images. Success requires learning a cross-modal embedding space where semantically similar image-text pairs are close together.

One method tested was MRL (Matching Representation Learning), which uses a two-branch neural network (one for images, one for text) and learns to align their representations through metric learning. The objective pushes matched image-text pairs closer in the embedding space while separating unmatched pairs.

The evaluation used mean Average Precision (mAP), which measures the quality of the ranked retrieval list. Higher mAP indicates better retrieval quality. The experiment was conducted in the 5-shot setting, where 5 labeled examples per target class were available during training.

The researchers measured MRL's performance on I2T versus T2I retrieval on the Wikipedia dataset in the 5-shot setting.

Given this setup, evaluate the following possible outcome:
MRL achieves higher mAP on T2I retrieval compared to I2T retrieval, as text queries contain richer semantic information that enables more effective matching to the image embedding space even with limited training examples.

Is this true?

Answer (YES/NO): YES